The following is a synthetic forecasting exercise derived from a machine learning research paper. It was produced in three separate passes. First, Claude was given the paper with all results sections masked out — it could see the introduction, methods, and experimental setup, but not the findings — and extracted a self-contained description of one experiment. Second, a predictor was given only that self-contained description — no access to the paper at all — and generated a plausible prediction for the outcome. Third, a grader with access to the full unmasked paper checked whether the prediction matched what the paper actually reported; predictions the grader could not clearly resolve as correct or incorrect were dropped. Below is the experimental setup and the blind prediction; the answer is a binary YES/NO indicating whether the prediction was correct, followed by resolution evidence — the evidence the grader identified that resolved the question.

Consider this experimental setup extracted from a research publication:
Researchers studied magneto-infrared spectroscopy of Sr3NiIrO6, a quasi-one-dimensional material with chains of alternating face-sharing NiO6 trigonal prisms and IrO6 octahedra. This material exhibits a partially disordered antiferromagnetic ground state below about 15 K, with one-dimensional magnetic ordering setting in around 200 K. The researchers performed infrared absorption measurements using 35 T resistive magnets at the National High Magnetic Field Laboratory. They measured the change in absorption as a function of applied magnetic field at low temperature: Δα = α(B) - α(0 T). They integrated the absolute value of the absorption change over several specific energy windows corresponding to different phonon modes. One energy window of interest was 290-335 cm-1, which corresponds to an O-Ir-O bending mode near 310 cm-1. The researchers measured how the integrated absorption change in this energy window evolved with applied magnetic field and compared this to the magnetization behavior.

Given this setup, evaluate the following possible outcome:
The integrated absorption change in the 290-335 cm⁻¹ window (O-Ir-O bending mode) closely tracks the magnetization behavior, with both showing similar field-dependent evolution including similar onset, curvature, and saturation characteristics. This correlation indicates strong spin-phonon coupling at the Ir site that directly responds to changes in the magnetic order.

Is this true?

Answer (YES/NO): NO